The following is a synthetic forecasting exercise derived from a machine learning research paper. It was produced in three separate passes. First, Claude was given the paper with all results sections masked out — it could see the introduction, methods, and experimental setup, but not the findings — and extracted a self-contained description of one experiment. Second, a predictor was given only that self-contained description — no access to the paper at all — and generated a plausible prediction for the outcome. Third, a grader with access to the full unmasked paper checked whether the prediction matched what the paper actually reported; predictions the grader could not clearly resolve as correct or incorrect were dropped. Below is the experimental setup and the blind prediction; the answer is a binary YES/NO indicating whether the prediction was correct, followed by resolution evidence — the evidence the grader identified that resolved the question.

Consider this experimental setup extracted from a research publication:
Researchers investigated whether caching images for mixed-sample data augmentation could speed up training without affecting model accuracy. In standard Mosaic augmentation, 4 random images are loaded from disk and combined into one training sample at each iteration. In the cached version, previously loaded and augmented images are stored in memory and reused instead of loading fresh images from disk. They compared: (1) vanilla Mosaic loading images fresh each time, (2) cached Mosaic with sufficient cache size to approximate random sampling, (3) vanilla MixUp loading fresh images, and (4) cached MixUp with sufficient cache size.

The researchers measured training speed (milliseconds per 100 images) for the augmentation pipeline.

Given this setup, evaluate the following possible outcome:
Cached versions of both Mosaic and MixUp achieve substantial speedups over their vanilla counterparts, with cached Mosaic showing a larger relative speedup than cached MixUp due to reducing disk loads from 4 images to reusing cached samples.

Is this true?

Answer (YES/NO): NO